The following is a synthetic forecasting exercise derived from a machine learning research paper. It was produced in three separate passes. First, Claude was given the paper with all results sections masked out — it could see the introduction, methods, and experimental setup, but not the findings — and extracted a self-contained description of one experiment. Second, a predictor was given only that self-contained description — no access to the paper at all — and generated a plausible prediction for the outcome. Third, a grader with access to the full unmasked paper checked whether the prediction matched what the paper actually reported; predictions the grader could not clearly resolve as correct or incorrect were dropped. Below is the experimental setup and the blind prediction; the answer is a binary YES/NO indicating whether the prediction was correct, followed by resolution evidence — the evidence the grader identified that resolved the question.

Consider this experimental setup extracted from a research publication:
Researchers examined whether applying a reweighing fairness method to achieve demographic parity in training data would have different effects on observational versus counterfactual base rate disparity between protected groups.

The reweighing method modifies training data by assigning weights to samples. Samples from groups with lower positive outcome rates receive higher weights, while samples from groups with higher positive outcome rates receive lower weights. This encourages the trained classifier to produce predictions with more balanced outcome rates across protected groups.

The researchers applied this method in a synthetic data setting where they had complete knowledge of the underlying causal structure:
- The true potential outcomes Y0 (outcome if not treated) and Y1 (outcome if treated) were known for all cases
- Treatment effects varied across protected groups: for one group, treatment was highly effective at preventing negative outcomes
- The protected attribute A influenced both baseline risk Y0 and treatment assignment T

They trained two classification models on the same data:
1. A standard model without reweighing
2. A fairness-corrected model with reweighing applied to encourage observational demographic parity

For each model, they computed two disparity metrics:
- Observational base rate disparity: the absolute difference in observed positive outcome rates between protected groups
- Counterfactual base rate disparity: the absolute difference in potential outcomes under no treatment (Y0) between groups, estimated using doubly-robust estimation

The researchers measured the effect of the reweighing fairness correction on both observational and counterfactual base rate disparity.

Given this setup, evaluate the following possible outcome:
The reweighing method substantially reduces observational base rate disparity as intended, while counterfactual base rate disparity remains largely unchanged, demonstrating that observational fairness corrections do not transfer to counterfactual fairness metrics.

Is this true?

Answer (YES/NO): NO